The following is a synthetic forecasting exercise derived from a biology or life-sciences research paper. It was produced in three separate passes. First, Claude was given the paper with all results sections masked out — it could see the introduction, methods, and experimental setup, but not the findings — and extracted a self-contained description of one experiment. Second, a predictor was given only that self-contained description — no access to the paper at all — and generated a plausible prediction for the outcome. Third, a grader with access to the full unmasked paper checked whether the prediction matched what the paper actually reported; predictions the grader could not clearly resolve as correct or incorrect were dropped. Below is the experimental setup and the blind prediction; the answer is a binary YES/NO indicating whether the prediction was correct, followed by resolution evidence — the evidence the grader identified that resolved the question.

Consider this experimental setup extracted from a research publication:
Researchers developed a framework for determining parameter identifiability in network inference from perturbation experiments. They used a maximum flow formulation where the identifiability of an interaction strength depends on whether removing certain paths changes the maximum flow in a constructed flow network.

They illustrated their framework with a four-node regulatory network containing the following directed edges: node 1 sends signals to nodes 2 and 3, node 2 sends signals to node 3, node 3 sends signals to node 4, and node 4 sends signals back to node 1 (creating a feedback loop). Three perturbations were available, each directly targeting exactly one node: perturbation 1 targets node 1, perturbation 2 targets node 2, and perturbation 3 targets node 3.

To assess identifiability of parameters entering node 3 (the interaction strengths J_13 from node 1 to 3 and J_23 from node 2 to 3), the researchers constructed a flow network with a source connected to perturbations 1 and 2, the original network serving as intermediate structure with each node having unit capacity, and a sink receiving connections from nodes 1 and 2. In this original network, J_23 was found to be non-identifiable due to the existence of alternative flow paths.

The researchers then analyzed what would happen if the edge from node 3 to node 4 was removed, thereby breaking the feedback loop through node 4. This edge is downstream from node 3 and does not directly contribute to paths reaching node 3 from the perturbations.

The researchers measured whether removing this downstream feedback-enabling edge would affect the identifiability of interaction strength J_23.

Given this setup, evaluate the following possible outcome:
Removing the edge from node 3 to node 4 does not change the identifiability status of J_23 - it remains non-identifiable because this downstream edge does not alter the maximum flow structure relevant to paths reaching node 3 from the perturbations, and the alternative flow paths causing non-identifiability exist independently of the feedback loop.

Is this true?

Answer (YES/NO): NO